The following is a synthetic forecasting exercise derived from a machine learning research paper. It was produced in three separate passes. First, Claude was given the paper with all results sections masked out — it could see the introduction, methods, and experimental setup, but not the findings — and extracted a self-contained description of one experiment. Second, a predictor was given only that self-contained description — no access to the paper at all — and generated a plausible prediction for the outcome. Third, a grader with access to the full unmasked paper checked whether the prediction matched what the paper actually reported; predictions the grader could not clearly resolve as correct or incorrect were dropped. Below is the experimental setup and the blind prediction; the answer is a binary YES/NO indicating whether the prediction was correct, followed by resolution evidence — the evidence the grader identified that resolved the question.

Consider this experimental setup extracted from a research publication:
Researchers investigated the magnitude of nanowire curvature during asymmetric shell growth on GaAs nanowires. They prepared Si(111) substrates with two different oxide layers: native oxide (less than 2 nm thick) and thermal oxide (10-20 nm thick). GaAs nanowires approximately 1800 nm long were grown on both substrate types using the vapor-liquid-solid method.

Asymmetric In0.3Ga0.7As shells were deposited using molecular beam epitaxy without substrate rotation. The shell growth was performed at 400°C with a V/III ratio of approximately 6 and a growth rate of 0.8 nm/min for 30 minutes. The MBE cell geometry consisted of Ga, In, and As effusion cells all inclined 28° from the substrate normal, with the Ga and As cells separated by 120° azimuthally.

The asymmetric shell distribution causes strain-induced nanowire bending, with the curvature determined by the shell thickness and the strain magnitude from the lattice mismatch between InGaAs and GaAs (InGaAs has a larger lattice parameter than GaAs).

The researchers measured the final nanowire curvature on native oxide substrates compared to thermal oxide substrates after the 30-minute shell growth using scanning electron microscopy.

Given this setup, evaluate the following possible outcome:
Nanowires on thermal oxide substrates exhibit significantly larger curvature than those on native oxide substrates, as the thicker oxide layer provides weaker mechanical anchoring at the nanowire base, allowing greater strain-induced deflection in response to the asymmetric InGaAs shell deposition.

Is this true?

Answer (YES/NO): NO